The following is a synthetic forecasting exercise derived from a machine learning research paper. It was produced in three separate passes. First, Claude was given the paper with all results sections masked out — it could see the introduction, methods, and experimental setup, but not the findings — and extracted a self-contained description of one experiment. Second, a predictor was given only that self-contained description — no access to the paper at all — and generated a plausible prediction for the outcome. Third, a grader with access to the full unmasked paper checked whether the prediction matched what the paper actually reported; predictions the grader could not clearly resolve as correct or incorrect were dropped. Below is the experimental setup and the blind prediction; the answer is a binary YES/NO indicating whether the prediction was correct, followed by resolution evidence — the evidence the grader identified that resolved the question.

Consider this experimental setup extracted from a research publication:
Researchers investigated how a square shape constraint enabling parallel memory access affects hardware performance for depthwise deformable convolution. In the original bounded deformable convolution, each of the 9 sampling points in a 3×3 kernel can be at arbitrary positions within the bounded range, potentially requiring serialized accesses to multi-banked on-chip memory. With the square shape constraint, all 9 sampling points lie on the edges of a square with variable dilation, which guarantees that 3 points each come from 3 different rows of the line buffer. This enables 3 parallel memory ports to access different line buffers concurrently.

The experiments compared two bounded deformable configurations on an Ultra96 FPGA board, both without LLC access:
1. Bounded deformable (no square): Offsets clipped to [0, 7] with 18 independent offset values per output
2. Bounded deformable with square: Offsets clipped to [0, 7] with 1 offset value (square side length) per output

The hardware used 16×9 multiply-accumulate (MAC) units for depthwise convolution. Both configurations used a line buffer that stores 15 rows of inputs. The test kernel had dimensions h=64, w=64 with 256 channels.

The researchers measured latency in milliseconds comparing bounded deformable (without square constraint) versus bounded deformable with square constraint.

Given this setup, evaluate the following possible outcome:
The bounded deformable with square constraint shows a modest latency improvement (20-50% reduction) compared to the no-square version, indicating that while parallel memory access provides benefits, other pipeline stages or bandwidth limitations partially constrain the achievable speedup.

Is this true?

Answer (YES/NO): YES